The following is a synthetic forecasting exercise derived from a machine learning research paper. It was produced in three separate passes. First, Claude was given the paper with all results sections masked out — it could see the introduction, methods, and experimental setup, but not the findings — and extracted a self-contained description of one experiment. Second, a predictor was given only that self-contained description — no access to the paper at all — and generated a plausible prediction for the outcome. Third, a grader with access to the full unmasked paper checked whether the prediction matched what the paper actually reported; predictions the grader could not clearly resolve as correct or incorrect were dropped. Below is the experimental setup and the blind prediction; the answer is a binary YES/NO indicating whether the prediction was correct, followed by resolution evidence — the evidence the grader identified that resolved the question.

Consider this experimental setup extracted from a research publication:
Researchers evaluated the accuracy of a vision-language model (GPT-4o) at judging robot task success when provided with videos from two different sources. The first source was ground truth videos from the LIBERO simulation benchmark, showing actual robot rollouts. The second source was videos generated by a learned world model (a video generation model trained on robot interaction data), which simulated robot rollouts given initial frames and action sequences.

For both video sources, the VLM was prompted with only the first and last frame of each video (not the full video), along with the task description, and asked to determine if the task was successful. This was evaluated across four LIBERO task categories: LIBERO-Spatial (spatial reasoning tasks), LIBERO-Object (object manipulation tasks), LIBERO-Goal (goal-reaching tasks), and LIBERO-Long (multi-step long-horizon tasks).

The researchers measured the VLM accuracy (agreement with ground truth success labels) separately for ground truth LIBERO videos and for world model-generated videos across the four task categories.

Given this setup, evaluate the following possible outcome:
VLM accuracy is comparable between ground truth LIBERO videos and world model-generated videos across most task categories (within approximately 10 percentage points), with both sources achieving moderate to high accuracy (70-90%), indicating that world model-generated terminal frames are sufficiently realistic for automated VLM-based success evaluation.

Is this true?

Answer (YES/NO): NO